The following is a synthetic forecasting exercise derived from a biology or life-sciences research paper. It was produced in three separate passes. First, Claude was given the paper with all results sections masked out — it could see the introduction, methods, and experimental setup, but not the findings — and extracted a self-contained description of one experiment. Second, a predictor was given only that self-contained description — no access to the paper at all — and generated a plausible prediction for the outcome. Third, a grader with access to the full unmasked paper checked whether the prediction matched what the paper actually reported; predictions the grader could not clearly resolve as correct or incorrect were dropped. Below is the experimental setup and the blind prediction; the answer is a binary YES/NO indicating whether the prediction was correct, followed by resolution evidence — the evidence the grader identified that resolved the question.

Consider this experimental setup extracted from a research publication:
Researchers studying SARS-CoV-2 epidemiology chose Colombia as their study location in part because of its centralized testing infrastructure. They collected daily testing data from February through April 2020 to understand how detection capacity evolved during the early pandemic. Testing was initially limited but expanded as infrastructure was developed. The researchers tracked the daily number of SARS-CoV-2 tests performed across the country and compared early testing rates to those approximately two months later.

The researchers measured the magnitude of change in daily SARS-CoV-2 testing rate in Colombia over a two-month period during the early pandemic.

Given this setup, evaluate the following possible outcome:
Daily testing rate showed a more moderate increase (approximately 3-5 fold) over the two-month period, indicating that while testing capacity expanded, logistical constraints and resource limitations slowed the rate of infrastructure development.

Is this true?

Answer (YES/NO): NO